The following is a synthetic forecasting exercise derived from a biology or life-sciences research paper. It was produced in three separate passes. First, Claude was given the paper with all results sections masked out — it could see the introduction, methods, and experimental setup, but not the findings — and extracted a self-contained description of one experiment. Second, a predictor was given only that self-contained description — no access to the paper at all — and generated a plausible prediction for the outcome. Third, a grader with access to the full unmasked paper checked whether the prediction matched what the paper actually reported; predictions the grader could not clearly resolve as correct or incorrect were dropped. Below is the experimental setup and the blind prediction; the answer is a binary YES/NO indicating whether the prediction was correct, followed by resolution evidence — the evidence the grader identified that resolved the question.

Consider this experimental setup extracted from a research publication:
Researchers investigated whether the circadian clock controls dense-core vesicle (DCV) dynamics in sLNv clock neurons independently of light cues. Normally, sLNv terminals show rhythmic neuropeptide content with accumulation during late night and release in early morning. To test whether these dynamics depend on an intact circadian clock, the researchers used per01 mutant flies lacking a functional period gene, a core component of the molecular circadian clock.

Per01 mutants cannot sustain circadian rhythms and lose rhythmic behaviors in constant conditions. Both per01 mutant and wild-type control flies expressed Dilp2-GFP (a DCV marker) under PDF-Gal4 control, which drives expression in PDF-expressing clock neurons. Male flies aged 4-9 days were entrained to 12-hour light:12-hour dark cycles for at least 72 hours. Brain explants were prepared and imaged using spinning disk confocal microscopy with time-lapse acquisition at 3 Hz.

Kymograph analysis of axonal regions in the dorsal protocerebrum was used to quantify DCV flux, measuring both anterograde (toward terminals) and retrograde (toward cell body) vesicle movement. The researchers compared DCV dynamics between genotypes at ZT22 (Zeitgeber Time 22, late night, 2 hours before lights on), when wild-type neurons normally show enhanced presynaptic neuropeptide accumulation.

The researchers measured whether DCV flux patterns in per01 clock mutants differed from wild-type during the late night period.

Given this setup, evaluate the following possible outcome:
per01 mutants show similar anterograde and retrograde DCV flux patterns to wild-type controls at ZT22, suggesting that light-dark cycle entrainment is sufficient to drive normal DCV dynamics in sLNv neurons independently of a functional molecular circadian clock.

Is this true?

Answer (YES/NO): NO